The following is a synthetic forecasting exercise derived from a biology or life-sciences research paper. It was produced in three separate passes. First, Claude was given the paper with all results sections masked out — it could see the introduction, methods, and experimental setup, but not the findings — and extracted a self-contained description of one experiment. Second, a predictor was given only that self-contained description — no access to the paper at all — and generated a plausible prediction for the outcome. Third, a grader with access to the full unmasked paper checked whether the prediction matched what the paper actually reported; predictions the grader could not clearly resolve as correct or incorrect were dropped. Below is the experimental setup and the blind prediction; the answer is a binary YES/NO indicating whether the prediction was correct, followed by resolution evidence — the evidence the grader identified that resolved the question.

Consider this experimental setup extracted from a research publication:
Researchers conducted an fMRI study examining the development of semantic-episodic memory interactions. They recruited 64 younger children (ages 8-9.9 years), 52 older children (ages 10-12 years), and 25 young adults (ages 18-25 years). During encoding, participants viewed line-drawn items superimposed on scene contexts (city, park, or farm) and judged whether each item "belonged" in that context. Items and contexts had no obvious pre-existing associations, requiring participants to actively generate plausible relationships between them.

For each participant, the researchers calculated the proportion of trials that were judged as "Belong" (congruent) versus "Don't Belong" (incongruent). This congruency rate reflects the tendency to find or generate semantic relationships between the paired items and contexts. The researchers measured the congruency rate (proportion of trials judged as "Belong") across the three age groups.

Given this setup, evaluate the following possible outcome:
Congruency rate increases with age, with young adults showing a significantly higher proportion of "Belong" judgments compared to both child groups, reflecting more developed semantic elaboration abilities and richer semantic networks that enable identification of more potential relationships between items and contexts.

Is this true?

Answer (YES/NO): NO